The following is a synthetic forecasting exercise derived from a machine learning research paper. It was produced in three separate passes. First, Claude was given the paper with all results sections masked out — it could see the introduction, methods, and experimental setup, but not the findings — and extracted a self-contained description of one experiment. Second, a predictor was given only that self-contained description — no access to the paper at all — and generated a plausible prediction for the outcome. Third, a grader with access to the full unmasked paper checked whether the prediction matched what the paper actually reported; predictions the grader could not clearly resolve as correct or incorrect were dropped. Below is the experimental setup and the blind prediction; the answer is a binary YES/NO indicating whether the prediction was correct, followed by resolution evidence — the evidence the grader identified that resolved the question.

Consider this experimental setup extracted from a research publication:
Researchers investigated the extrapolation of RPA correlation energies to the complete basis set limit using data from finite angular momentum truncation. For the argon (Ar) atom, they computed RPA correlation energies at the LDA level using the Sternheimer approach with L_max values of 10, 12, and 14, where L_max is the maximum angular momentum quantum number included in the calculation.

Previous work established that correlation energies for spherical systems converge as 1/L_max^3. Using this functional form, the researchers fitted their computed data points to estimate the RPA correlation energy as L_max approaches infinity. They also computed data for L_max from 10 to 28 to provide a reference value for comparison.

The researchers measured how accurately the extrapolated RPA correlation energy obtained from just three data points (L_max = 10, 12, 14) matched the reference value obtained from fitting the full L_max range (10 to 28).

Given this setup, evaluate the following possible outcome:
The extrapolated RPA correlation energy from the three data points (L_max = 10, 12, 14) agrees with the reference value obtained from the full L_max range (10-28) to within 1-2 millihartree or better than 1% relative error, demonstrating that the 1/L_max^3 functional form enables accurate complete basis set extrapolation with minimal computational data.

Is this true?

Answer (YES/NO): YES